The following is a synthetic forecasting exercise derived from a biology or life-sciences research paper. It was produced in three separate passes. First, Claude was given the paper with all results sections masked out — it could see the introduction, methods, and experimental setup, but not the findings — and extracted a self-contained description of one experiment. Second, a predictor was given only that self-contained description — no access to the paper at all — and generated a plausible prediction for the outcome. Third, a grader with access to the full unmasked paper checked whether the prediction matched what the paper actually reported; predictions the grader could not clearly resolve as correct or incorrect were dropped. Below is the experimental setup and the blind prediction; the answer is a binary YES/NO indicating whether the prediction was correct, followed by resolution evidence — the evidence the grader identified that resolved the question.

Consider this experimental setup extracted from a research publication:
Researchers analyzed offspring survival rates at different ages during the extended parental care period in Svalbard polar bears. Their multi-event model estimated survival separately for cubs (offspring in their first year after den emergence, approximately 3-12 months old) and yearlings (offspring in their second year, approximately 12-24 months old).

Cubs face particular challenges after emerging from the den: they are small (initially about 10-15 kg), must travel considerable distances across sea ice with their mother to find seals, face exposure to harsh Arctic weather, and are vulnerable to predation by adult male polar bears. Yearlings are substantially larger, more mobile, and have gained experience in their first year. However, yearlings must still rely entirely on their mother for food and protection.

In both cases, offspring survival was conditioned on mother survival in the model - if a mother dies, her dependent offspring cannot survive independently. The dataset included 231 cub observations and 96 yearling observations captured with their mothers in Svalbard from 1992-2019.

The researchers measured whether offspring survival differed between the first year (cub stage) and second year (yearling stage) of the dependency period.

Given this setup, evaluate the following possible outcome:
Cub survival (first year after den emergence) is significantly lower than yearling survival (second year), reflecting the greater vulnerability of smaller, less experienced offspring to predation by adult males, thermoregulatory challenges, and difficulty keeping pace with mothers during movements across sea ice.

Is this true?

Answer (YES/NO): NO